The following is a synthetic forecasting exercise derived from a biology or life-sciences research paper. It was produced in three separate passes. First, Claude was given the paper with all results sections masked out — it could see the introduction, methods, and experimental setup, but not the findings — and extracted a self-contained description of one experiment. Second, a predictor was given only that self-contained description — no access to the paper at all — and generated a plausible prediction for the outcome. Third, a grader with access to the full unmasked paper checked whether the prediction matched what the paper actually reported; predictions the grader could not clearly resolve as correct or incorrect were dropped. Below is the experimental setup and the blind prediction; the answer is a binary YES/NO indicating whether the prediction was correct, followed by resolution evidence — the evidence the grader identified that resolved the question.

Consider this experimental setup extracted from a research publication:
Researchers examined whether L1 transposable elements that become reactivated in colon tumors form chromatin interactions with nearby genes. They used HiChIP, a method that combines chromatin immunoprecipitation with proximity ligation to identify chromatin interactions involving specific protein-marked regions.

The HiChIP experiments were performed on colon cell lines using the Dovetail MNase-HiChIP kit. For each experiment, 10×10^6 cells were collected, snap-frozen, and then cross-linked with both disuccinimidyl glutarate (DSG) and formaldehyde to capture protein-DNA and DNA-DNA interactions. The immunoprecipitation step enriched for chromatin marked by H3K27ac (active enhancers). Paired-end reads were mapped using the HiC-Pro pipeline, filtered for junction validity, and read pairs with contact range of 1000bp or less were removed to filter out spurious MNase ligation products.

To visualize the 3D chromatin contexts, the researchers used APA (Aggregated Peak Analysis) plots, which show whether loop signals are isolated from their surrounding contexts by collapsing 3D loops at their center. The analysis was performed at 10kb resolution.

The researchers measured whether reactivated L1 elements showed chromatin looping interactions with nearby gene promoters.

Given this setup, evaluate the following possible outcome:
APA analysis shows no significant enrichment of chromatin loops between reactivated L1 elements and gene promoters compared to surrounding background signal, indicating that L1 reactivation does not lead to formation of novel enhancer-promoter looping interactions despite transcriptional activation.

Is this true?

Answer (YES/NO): NO